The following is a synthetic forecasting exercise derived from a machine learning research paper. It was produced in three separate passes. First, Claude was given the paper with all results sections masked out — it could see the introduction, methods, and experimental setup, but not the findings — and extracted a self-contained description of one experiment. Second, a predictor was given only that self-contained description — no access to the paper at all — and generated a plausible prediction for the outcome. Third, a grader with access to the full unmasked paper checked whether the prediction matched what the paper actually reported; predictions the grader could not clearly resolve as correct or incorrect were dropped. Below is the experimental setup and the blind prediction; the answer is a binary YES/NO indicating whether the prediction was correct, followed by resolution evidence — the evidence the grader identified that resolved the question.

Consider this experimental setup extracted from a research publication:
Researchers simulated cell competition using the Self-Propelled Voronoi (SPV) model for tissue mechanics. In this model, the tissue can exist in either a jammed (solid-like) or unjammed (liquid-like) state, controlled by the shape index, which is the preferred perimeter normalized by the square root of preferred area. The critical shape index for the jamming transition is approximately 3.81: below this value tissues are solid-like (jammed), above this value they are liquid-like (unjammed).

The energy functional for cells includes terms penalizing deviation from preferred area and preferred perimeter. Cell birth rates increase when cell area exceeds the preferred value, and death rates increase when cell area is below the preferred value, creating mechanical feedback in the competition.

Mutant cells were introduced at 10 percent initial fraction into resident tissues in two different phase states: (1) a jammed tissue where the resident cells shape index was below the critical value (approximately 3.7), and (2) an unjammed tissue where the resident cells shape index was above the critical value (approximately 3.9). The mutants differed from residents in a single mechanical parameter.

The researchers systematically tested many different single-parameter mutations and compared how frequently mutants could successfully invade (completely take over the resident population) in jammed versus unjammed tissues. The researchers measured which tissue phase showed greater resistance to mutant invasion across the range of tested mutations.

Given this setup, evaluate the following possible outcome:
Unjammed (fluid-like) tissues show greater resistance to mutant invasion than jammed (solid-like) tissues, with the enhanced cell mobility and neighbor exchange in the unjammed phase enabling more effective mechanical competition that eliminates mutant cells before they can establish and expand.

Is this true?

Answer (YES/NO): NO